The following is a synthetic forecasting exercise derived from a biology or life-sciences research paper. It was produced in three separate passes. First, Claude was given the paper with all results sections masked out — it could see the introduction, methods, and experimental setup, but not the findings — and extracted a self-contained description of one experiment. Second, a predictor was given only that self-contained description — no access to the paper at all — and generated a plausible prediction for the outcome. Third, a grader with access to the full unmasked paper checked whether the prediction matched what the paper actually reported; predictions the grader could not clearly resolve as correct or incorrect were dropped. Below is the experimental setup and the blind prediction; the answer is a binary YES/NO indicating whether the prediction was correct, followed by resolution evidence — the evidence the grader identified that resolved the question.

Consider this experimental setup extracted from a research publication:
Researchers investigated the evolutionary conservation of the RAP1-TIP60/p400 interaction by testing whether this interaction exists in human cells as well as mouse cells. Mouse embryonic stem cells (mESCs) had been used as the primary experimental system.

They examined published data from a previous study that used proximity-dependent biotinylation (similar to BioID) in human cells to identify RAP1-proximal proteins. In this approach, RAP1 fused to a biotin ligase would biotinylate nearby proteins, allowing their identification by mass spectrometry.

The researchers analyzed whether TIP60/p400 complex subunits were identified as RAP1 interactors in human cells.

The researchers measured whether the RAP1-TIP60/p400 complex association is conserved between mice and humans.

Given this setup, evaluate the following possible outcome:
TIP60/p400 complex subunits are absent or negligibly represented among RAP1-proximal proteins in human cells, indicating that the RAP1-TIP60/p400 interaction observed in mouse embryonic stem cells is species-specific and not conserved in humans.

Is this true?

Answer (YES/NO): NO